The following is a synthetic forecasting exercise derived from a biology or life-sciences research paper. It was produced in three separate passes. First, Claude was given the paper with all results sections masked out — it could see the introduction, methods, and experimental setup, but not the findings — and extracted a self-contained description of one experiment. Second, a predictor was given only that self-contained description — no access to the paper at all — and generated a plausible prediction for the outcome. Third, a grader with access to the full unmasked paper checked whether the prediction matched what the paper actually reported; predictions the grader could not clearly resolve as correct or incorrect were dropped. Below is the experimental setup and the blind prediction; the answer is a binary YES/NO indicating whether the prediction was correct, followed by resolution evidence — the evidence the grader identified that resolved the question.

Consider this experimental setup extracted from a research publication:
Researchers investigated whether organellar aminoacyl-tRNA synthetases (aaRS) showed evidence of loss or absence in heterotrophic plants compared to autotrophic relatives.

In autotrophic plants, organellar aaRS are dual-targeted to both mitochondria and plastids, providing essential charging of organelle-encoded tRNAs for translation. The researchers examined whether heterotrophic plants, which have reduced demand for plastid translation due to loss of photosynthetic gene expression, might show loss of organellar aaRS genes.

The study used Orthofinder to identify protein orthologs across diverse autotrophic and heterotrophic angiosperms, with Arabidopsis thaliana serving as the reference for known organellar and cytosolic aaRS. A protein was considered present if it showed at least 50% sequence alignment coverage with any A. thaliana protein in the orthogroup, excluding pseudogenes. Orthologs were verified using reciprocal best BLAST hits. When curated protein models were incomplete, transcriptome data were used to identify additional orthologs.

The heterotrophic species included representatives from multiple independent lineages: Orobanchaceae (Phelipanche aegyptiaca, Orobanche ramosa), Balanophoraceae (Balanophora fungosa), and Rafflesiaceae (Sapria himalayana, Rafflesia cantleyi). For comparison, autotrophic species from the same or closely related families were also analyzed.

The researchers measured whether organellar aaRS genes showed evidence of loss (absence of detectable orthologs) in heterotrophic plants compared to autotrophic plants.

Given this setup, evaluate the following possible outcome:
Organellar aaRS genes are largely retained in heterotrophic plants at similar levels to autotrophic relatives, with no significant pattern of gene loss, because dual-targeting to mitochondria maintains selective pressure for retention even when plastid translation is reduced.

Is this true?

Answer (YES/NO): NO